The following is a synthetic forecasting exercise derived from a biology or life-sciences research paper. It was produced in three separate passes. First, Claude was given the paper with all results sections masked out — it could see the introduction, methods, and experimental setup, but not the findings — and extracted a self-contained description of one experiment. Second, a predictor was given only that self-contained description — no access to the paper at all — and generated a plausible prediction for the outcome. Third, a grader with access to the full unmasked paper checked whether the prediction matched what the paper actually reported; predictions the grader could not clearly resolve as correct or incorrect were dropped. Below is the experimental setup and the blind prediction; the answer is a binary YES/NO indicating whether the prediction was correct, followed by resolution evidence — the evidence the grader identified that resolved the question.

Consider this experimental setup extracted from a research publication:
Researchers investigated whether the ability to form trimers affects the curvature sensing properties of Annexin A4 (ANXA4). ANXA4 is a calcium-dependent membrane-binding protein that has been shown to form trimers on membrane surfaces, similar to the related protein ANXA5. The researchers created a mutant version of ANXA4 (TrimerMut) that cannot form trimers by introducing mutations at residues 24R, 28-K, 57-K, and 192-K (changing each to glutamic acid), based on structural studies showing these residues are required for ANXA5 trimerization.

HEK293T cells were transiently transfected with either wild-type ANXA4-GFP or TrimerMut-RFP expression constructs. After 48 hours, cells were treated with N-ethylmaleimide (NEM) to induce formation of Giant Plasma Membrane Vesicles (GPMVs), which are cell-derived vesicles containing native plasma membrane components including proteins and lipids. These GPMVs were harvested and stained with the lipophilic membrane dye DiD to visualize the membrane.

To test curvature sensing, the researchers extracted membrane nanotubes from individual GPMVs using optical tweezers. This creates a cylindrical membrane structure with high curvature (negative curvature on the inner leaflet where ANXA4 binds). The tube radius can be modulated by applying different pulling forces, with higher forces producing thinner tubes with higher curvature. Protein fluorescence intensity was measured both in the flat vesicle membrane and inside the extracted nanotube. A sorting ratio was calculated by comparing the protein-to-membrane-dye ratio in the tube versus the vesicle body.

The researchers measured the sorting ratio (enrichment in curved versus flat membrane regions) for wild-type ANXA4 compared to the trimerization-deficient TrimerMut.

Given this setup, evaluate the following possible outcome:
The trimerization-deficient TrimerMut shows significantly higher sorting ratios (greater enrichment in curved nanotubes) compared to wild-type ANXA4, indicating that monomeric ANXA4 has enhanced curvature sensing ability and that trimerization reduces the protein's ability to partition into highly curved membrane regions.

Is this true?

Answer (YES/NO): NO